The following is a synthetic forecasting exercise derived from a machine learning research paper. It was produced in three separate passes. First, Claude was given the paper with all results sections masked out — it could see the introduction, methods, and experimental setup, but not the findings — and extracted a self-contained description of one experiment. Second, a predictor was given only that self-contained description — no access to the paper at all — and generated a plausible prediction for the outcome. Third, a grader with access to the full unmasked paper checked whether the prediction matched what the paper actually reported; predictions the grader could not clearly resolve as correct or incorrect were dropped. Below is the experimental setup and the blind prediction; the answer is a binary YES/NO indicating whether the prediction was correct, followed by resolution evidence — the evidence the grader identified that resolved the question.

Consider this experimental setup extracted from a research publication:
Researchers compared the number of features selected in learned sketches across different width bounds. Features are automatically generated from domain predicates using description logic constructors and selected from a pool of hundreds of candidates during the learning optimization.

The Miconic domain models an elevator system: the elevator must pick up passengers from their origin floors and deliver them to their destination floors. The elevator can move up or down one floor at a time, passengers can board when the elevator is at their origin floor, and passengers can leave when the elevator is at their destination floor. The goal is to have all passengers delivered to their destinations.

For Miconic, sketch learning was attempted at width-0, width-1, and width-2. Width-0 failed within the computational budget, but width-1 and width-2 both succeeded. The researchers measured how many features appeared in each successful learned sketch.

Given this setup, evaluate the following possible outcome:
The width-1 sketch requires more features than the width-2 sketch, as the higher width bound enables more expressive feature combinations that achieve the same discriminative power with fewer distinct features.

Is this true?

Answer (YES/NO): YES